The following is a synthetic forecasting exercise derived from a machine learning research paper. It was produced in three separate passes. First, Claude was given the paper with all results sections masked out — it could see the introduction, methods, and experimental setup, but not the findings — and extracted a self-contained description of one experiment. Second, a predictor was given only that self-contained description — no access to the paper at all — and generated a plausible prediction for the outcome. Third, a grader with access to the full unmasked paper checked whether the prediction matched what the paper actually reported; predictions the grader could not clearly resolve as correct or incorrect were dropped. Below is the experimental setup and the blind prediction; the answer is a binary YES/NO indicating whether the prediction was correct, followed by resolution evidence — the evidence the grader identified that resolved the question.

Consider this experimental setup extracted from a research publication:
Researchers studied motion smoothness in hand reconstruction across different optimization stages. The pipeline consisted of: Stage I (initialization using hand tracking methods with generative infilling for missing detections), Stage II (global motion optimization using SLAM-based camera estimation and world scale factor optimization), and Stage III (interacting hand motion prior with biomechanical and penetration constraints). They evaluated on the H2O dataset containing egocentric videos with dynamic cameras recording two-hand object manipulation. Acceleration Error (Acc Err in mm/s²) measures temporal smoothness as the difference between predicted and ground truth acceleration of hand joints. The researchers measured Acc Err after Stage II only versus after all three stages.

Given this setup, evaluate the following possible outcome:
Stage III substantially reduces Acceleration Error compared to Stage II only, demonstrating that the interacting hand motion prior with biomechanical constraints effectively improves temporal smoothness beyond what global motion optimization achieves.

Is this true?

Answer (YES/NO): YES